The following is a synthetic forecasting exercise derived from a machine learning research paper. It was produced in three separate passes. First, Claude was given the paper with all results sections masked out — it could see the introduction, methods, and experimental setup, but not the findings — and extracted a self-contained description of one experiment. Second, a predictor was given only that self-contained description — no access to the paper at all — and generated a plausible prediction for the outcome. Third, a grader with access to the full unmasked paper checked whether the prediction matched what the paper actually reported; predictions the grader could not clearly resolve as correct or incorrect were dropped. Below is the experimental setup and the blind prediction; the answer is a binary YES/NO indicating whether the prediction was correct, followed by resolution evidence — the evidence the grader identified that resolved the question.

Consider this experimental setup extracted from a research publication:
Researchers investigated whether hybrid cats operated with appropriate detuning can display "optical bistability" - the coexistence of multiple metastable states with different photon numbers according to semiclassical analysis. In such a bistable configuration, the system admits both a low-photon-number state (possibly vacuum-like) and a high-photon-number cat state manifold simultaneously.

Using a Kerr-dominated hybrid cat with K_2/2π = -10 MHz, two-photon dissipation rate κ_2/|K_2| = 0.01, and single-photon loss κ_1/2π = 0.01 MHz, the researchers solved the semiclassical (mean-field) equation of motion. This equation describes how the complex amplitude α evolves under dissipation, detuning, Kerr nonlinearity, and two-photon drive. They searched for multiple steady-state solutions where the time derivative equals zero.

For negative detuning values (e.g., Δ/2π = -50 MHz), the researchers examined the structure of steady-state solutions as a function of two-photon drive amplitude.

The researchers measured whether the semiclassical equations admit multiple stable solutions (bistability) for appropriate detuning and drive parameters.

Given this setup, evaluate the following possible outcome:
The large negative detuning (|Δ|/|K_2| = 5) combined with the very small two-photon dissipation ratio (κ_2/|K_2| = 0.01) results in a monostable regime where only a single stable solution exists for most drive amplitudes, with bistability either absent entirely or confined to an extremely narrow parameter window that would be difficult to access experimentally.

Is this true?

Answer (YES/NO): NO